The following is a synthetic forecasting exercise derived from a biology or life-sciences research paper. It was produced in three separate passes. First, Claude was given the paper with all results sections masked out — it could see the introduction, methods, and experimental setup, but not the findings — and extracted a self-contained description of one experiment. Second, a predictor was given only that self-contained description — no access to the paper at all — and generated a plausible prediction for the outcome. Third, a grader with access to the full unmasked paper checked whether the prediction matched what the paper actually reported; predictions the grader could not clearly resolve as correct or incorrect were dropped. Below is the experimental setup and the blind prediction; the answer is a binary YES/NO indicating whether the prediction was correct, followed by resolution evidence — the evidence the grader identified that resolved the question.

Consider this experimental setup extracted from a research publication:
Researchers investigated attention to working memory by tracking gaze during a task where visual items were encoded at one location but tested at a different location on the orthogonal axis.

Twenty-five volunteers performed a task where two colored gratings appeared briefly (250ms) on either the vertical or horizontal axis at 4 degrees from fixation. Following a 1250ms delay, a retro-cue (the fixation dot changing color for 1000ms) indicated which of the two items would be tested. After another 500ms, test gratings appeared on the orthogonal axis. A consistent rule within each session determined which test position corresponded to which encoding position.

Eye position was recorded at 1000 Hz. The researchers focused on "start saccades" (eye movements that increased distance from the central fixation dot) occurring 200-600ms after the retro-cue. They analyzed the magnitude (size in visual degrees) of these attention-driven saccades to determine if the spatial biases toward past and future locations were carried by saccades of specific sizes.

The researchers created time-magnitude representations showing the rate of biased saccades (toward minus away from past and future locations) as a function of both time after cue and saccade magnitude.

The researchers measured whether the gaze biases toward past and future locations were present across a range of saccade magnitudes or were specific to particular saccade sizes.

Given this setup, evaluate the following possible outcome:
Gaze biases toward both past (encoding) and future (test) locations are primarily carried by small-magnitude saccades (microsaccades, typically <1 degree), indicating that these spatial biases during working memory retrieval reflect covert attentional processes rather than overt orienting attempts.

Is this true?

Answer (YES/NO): YES